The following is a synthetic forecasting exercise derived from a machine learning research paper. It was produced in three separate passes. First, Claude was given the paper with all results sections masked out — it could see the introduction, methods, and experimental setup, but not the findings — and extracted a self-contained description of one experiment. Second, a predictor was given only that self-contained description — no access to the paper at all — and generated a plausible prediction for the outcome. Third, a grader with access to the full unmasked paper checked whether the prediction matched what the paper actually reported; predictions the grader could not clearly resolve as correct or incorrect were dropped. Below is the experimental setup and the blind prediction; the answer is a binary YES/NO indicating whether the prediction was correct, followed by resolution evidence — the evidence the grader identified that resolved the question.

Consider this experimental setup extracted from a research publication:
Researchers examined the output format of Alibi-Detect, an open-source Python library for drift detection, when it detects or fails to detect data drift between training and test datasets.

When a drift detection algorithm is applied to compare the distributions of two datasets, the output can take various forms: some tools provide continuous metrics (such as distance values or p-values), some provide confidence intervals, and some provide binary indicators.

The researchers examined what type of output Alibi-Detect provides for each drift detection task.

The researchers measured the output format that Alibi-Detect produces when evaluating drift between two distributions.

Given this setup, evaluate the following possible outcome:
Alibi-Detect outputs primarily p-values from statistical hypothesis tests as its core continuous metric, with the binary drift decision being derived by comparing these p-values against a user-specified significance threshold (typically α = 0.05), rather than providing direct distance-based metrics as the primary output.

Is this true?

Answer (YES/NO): NO